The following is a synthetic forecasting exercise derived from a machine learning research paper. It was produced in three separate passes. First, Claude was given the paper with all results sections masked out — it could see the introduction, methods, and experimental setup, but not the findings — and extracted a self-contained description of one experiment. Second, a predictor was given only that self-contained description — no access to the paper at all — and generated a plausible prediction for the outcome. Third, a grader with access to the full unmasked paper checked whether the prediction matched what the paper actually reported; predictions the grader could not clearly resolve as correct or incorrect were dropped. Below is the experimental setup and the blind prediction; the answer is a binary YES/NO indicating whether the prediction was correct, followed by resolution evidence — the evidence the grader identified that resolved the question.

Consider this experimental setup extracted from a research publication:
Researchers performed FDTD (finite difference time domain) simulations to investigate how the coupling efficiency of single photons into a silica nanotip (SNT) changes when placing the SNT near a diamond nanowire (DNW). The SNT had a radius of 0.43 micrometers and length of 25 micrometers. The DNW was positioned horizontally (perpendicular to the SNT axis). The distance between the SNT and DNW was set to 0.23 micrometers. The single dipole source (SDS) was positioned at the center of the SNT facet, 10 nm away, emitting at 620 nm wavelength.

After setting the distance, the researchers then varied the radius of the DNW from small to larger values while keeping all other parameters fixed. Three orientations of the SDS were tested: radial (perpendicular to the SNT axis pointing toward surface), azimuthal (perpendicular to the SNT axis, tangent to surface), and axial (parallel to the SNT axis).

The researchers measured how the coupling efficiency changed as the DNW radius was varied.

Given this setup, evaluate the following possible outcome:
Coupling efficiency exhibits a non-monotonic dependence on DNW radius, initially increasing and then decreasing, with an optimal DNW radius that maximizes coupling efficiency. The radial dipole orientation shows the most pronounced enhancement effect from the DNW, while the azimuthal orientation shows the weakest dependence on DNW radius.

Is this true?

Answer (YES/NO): NO